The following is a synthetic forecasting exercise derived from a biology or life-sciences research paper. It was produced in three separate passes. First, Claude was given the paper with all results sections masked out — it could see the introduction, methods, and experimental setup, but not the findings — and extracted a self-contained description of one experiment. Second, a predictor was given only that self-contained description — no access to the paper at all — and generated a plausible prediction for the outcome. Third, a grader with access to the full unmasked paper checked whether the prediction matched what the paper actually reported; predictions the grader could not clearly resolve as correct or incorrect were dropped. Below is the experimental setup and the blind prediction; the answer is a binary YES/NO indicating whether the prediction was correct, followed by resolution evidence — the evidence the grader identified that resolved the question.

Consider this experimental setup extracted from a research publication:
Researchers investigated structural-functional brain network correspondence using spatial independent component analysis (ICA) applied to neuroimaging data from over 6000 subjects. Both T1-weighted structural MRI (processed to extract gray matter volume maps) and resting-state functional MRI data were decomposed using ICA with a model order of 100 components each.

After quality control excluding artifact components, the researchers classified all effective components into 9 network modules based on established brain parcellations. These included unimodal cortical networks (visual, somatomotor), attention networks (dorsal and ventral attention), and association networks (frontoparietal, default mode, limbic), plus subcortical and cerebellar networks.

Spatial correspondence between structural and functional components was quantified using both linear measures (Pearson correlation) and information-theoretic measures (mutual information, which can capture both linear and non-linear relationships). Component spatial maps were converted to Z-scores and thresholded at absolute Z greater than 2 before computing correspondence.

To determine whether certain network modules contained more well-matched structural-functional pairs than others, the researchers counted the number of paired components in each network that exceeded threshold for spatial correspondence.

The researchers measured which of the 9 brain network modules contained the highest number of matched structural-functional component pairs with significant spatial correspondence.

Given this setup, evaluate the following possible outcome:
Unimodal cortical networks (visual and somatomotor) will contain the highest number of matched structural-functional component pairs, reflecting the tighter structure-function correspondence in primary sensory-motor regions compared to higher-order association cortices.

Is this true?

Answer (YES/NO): NO